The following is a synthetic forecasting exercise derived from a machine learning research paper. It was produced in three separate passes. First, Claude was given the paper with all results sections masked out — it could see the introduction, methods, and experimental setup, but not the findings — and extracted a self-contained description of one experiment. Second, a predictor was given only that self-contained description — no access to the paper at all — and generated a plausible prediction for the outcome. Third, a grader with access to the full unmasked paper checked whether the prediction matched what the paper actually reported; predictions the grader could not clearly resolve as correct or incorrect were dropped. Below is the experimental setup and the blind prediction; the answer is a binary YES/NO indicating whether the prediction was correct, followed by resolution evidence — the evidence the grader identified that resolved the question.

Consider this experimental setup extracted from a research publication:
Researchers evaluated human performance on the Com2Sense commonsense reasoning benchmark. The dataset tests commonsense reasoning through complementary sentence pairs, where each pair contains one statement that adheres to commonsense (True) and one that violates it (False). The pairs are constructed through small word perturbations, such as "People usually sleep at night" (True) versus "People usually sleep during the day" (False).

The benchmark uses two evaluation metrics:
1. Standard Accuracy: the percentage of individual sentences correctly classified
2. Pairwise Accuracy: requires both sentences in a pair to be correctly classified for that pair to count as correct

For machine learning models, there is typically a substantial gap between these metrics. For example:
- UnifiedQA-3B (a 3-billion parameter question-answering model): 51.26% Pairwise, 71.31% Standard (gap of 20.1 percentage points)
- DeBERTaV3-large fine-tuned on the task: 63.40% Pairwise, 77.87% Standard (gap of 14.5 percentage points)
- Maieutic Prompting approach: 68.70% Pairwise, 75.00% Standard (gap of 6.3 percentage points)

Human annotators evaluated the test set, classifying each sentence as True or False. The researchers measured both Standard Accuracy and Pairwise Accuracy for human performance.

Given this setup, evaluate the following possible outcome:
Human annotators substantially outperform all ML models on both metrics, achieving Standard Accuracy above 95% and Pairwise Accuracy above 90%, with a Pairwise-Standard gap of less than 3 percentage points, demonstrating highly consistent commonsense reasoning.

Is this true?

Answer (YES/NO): YES